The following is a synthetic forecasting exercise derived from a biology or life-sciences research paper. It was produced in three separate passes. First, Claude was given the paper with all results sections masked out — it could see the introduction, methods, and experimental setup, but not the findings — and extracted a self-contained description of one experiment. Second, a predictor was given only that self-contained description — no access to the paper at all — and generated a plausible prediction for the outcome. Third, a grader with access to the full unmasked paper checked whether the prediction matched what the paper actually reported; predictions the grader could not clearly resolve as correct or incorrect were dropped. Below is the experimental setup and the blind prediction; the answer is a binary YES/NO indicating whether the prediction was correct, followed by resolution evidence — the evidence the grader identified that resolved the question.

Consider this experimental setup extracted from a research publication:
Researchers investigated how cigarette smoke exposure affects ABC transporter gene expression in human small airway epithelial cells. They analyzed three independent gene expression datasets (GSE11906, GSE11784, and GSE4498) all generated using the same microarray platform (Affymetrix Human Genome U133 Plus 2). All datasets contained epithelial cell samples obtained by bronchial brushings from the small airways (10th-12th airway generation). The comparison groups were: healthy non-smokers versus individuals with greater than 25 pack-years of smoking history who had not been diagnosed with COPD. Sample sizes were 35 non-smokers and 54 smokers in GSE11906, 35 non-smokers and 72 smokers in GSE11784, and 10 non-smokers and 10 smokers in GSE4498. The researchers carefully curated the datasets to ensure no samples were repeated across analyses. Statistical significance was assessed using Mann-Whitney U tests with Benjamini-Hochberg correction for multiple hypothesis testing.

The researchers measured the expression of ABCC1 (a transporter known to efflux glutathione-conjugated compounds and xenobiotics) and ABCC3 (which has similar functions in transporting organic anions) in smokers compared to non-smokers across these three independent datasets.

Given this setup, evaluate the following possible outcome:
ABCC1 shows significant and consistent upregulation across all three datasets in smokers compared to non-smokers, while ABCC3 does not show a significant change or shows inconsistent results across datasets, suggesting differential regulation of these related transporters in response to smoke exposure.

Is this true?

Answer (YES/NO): NO